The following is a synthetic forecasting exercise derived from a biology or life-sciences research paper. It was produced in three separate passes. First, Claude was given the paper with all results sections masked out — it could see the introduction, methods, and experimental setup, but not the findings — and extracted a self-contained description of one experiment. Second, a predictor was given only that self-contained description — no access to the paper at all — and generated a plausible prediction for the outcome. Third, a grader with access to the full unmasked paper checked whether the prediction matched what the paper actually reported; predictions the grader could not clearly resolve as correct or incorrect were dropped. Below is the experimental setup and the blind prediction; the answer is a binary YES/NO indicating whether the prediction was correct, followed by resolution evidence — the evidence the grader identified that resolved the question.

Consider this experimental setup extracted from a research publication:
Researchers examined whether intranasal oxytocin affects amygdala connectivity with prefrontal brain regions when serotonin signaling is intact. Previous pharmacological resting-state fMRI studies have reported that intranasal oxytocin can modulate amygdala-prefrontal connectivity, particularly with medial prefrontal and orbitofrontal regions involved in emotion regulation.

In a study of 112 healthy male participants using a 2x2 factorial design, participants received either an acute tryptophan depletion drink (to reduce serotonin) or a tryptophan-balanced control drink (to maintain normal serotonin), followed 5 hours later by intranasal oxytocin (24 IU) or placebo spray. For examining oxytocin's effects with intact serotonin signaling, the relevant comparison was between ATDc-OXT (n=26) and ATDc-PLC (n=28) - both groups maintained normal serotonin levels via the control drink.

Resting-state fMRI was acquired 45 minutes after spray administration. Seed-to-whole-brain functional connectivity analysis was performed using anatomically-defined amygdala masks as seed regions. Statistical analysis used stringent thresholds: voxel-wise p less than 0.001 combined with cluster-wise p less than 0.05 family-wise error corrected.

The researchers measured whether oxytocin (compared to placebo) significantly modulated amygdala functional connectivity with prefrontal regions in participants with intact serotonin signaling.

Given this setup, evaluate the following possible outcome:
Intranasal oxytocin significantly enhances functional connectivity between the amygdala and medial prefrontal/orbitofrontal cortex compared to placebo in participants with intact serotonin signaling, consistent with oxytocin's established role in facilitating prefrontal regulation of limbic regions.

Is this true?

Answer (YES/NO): NO